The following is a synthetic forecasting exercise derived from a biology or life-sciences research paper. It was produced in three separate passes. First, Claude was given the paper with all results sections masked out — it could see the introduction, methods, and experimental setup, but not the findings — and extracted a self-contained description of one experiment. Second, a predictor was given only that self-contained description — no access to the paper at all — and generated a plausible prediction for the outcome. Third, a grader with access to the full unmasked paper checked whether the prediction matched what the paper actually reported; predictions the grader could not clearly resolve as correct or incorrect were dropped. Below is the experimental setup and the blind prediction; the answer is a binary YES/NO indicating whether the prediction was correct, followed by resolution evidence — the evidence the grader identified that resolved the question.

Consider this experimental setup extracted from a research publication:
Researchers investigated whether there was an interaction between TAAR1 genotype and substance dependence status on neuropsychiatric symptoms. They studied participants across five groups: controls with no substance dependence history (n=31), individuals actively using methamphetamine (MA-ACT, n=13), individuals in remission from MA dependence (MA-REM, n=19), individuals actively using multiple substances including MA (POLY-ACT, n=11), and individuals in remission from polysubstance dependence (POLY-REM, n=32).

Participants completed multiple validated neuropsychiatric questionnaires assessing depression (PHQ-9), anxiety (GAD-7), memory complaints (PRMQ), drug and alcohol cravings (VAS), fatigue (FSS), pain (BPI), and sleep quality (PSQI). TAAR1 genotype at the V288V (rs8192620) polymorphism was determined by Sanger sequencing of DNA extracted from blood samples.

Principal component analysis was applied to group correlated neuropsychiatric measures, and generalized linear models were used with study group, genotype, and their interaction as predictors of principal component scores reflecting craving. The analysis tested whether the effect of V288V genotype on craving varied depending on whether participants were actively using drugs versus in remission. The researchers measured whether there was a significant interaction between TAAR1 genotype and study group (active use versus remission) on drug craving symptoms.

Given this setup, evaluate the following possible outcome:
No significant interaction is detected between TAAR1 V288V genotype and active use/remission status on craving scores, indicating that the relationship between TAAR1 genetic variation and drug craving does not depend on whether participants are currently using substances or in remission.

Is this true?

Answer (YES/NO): NO